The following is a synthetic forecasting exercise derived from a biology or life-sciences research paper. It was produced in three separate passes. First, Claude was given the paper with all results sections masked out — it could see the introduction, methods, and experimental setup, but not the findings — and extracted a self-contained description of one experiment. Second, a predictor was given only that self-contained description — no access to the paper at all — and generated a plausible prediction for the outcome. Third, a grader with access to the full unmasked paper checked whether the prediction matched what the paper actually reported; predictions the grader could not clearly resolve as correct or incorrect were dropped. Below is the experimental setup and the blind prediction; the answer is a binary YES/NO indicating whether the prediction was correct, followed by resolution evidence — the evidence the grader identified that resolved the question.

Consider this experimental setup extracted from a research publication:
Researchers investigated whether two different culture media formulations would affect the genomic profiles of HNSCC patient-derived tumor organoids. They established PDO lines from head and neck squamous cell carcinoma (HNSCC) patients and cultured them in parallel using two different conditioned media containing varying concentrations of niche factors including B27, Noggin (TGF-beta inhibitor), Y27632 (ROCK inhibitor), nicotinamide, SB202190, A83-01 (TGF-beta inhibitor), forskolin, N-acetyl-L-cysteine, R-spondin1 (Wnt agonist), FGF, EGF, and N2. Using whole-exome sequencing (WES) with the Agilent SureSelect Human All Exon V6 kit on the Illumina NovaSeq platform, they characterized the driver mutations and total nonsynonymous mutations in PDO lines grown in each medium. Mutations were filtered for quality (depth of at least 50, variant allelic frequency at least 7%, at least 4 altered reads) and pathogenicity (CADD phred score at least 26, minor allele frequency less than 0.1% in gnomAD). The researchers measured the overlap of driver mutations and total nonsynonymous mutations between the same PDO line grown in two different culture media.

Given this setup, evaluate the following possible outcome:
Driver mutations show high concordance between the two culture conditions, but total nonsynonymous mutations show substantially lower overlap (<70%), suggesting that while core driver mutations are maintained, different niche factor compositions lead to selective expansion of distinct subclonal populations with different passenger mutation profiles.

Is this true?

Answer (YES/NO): NO